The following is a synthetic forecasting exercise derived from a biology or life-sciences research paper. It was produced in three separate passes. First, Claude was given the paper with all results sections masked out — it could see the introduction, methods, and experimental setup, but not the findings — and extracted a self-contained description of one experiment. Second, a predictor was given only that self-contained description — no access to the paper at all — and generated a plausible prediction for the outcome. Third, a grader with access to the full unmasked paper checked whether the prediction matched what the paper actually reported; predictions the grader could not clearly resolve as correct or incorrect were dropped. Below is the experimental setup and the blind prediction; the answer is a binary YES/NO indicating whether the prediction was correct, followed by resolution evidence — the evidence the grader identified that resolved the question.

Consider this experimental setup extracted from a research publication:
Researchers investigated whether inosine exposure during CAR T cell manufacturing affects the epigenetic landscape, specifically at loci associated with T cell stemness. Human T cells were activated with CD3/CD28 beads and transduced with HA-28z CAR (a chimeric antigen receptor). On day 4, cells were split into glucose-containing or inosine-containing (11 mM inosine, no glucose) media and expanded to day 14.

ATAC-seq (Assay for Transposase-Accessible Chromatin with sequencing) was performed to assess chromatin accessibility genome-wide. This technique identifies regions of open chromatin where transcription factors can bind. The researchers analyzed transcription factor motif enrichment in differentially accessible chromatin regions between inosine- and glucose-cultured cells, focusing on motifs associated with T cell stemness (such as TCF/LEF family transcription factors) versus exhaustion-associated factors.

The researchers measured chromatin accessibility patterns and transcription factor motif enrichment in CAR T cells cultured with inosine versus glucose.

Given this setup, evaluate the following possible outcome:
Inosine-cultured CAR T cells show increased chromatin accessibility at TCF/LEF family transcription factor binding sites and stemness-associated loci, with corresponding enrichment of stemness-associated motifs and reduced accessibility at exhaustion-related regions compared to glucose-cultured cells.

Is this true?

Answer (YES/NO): NO